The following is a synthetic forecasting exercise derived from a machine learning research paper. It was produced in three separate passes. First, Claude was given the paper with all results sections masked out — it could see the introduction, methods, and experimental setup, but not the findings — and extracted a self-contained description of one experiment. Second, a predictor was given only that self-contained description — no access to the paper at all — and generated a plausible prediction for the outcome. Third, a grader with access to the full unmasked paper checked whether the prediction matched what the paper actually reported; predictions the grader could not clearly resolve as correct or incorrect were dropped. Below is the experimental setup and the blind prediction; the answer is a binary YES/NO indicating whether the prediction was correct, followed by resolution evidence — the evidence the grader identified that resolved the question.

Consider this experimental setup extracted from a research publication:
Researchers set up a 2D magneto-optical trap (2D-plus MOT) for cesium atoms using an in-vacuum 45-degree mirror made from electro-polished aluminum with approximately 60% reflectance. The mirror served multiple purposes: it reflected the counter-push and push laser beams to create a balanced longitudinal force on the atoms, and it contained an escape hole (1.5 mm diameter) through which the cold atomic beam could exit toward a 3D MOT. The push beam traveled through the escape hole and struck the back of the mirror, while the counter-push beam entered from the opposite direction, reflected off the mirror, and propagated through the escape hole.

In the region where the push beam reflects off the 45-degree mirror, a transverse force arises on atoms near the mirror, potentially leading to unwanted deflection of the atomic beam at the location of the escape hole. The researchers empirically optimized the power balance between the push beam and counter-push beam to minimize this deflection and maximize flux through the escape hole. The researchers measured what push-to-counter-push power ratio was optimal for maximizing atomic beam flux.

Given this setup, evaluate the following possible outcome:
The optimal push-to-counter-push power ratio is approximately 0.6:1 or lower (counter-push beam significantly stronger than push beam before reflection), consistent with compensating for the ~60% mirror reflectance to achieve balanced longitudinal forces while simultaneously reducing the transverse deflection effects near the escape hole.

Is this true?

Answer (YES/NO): NO